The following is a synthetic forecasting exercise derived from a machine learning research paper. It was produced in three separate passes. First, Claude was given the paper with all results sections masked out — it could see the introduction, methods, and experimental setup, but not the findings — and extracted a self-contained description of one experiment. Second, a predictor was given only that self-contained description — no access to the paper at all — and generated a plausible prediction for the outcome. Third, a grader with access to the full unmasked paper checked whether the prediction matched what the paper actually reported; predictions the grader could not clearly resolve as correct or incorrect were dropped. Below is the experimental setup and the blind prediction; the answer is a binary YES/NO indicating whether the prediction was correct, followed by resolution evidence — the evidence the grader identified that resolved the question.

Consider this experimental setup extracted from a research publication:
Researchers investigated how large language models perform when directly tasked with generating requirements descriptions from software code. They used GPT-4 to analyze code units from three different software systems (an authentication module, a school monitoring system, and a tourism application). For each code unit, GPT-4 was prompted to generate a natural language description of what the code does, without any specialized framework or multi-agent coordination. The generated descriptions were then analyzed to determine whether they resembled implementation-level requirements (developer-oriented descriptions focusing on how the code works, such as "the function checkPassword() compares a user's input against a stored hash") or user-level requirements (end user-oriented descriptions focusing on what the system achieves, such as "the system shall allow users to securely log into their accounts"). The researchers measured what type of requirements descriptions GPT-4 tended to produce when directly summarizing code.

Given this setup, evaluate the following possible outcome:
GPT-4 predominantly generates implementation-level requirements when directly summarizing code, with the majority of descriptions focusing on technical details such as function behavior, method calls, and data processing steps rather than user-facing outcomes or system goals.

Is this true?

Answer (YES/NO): YES